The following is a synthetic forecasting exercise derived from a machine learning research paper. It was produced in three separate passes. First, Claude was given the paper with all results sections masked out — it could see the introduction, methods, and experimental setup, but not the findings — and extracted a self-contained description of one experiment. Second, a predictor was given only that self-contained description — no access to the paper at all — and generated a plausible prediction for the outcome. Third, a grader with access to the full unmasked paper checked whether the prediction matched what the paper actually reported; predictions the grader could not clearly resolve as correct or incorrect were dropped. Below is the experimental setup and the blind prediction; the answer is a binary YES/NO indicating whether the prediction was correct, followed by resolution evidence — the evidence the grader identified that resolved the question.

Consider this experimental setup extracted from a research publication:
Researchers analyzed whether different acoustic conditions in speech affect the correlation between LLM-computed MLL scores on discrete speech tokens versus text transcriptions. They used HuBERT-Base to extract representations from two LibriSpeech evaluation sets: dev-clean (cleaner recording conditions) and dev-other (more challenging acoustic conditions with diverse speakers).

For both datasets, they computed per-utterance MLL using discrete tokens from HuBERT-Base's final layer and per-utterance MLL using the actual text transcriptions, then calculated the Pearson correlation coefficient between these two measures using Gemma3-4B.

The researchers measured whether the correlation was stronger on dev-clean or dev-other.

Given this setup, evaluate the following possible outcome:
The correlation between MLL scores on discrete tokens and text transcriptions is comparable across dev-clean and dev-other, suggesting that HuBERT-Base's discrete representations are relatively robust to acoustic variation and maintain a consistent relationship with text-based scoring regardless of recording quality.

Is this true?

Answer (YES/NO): NO